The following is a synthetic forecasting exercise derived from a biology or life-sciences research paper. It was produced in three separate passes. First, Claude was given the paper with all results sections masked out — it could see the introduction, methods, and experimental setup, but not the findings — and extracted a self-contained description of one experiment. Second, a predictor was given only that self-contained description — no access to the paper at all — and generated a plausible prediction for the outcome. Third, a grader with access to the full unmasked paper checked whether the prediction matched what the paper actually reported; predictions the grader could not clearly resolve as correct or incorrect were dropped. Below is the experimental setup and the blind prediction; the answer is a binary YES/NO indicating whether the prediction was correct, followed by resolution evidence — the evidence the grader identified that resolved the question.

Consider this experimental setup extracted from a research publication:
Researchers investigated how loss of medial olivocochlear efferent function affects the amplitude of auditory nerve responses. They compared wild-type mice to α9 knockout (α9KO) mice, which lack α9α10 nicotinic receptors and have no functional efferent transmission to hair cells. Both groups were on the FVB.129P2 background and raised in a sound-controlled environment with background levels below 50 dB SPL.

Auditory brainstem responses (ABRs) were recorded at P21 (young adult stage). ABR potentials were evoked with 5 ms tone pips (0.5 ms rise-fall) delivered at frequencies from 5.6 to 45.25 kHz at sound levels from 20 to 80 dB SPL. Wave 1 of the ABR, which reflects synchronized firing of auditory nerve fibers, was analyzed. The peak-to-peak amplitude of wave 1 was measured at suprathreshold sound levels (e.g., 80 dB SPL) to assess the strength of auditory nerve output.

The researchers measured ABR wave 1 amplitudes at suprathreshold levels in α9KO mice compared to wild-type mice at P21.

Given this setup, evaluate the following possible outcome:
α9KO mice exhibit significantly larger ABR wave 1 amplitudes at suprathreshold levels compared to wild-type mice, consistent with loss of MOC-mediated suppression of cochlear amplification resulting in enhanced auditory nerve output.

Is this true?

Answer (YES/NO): NO